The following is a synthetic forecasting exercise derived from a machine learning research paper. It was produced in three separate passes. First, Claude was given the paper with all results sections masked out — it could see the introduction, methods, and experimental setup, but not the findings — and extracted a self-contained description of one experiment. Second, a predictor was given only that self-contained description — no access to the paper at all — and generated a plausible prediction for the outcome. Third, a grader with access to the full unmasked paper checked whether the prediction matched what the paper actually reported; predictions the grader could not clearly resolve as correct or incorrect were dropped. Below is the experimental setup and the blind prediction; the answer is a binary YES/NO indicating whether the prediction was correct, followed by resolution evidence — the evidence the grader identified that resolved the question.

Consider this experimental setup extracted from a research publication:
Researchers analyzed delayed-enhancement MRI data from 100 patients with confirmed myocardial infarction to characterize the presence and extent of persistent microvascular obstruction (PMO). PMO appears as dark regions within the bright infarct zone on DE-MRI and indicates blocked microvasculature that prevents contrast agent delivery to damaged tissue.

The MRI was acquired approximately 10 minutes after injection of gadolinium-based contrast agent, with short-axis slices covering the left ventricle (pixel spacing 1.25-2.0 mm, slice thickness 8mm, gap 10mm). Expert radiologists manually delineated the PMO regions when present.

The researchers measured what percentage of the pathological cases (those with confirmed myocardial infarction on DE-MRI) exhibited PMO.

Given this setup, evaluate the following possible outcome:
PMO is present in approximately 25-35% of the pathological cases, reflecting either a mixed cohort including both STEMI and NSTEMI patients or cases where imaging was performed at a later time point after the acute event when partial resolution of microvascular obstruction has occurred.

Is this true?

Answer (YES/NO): NO